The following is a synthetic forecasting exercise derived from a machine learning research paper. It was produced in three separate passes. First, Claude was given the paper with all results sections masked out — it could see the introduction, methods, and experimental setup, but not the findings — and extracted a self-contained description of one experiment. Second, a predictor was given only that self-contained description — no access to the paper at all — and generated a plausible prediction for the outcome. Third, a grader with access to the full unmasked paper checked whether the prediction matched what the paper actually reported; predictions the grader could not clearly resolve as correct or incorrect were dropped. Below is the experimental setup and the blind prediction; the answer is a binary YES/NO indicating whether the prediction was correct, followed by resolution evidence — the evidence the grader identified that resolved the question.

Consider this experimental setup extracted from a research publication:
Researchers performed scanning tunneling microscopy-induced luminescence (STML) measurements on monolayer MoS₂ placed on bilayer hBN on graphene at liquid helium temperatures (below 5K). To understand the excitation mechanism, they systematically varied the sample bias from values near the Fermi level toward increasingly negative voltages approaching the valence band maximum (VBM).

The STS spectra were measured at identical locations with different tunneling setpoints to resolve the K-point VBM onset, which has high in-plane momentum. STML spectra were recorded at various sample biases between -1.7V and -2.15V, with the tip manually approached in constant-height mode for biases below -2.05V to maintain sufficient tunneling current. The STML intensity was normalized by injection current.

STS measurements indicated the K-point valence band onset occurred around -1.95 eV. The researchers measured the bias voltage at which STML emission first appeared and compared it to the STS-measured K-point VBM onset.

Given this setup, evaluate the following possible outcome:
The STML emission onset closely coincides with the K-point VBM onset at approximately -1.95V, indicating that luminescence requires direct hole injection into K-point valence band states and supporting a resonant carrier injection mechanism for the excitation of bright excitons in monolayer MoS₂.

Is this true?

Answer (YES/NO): YES